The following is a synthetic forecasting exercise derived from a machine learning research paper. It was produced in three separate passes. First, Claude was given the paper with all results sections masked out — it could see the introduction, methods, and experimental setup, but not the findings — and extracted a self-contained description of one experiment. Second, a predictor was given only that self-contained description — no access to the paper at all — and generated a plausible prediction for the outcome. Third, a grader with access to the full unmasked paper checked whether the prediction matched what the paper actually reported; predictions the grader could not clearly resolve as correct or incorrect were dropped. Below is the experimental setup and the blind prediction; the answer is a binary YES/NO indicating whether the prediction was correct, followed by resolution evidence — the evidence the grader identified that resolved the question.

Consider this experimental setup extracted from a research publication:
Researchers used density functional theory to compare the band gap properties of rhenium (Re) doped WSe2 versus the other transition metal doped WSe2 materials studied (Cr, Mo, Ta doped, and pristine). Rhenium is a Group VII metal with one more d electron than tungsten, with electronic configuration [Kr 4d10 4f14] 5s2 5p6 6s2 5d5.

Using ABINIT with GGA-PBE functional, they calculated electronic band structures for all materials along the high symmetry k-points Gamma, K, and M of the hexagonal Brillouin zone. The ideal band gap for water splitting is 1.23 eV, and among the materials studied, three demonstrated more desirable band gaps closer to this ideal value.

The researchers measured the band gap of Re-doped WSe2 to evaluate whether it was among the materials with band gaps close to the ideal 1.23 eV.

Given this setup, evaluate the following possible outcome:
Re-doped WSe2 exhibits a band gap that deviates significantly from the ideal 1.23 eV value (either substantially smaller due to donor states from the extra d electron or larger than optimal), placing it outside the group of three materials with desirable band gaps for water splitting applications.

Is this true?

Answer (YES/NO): YES